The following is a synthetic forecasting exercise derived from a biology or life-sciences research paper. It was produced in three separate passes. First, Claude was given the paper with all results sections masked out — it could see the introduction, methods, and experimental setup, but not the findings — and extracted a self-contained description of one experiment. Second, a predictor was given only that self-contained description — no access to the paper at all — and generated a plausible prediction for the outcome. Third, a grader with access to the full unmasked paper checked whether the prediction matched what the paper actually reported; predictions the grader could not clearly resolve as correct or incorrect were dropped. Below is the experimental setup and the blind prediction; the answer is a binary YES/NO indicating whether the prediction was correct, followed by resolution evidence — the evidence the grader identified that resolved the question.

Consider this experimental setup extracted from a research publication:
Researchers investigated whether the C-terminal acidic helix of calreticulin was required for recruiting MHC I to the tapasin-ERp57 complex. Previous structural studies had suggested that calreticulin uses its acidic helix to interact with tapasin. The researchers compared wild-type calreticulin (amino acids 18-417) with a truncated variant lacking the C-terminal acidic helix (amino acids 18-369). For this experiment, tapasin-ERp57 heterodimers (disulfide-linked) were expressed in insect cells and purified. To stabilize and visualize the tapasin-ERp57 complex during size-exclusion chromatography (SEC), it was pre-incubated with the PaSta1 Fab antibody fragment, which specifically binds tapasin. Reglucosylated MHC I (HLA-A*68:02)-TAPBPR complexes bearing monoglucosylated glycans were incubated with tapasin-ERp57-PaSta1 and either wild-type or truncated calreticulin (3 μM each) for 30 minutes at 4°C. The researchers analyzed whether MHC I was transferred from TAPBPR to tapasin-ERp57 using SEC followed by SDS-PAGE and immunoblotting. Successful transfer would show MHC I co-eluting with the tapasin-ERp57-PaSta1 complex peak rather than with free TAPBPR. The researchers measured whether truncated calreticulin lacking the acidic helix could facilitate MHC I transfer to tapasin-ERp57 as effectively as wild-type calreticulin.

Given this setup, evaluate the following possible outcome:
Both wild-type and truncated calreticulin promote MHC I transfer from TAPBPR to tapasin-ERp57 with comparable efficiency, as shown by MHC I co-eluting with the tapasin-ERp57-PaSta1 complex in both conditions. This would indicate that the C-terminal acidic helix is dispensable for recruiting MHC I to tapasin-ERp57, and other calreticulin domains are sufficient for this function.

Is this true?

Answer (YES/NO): NO